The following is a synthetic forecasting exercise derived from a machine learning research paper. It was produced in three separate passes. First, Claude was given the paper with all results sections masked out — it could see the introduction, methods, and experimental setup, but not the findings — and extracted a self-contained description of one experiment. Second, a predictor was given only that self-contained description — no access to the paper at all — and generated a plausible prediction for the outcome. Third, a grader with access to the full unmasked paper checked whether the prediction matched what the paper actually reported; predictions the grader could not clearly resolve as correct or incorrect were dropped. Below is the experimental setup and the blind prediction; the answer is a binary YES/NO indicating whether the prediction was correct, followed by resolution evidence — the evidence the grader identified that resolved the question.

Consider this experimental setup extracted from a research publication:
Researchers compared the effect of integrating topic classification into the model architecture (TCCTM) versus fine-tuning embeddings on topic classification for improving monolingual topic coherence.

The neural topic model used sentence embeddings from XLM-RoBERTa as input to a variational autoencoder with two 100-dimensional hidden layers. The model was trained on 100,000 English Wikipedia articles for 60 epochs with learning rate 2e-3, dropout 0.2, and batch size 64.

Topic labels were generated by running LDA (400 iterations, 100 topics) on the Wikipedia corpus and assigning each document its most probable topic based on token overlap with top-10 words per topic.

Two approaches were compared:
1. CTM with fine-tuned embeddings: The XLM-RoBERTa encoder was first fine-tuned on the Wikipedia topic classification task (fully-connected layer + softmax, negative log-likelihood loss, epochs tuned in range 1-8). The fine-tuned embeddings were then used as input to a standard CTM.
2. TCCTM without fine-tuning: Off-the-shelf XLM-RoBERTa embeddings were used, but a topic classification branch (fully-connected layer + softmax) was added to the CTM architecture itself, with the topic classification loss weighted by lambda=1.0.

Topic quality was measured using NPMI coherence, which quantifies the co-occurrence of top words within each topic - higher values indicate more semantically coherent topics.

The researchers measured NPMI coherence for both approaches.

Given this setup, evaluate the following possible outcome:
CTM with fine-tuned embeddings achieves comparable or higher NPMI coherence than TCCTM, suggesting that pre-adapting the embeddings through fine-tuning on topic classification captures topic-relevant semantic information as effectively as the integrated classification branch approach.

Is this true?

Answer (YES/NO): YES